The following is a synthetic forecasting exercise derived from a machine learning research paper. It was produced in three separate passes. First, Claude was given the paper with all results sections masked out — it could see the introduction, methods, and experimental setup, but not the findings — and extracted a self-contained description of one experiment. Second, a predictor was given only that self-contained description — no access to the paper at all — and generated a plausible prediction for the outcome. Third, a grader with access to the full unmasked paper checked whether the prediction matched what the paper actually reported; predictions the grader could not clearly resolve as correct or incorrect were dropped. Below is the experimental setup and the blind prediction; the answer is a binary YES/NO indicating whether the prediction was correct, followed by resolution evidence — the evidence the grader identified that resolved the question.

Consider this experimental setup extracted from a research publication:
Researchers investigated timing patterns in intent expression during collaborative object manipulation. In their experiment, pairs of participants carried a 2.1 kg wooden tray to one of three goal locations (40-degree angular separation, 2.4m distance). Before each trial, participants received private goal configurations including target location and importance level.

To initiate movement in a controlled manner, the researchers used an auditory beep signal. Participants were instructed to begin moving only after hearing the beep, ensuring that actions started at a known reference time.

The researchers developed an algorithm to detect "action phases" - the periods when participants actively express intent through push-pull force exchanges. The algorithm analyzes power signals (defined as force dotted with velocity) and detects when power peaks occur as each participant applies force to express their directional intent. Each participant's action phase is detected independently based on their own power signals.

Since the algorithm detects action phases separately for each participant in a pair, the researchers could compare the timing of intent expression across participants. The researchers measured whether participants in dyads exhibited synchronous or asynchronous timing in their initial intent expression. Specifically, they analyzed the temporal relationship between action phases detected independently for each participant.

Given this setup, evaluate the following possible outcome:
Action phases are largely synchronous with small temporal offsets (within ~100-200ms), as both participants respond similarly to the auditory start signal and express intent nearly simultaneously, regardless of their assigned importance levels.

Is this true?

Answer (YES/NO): NO